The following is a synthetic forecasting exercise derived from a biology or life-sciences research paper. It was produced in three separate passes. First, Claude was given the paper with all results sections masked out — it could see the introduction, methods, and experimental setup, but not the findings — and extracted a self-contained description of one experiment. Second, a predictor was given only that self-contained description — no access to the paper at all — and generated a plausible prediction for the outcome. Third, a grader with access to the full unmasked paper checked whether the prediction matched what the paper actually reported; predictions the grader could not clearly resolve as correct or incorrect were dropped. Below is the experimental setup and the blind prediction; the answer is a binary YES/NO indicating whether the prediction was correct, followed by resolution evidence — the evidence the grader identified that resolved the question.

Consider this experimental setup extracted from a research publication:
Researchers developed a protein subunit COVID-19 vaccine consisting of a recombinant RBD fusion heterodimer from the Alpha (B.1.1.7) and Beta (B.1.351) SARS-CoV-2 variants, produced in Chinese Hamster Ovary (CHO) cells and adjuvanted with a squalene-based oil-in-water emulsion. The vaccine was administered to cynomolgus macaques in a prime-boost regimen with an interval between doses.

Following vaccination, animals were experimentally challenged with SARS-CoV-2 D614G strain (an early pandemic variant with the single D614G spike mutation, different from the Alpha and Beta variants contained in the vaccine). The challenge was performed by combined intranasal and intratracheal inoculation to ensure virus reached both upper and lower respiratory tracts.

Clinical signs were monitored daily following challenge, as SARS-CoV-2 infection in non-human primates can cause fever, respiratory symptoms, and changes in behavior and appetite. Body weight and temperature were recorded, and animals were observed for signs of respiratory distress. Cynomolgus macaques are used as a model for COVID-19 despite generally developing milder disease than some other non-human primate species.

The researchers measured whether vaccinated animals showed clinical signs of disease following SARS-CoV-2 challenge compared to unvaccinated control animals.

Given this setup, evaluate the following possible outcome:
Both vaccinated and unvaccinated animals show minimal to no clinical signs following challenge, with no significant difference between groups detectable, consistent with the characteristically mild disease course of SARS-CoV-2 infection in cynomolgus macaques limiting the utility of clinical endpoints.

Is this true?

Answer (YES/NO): YES